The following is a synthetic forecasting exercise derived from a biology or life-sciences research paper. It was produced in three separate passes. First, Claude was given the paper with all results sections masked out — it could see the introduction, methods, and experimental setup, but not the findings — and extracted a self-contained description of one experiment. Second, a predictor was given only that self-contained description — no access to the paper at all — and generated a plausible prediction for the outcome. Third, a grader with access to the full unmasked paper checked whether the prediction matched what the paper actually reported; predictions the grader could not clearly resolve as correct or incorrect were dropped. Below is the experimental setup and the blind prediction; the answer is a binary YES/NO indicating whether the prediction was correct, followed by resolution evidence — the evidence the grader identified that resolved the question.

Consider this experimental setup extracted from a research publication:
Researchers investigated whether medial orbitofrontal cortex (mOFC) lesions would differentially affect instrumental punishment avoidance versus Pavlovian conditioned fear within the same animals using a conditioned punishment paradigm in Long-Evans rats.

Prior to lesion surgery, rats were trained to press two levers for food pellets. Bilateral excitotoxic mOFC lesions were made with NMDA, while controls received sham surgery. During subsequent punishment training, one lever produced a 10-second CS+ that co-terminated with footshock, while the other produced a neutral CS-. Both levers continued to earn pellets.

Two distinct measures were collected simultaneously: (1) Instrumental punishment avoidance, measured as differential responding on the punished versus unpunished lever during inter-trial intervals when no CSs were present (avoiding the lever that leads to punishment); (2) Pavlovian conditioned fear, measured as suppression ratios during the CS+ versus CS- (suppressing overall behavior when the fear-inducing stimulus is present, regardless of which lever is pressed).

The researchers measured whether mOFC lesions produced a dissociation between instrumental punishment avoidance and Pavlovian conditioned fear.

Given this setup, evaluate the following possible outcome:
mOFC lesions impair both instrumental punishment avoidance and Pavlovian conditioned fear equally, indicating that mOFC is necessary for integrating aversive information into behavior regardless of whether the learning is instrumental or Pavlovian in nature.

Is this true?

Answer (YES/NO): NO